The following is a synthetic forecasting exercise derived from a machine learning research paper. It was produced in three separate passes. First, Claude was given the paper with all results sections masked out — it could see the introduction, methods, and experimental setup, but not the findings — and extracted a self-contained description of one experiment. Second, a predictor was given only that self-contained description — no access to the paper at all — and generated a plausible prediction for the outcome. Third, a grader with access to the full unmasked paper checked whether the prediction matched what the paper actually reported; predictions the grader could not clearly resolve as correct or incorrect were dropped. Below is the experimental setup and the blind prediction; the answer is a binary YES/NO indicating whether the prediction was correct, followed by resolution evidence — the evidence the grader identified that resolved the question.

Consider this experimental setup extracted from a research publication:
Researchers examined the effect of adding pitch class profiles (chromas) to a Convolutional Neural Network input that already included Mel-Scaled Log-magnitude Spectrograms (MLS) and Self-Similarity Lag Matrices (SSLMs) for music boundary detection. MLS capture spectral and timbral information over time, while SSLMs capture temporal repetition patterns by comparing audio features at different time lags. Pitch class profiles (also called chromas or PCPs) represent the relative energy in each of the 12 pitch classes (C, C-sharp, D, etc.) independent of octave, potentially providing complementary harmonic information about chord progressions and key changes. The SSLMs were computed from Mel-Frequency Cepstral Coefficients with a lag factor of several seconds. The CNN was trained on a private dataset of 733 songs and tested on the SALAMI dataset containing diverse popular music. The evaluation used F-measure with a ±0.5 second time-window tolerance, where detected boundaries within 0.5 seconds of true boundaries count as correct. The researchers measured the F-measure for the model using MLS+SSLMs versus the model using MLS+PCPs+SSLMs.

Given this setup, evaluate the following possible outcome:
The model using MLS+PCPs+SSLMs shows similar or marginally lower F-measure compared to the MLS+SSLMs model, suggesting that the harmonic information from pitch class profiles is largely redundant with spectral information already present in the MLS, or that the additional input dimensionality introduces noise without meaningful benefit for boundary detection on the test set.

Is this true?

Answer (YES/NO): YES